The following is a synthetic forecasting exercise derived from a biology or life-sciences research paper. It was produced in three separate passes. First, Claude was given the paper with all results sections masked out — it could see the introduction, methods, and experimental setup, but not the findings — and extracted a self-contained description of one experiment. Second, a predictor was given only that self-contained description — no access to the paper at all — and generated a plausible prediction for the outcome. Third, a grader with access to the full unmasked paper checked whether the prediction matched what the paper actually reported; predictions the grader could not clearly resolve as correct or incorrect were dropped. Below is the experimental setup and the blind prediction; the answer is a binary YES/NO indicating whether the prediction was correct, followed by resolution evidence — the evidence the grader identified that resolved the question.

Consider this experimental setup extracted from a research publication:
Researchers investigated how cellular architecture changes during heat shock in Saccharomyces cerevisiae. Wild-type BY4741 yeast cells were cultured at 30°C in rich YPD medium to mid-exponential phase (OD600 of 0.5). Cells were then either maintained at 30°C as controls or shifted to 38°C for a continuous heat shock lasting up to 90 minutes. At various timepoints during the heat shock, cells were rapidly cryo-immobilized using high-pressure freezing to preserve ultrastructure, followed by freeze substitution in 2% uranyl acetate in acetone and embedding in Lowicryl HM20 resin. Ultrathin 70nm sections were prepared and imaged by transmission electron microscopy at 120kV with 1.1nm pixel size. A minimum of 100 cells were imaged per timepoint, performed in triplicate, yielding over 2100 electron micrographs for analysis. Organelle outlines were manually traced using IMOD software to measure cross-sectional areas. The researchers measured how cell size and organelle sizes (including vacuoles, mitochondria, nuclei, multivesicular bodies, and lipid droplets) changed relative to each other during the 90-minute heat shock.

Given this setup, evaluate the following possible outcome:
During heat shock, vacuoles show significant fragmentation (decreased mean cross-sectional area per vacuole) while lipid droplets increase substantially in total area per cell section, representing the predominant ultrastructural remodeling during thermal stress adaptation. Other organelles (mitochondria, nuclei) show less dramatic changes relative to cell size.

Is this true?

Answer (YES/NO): NO